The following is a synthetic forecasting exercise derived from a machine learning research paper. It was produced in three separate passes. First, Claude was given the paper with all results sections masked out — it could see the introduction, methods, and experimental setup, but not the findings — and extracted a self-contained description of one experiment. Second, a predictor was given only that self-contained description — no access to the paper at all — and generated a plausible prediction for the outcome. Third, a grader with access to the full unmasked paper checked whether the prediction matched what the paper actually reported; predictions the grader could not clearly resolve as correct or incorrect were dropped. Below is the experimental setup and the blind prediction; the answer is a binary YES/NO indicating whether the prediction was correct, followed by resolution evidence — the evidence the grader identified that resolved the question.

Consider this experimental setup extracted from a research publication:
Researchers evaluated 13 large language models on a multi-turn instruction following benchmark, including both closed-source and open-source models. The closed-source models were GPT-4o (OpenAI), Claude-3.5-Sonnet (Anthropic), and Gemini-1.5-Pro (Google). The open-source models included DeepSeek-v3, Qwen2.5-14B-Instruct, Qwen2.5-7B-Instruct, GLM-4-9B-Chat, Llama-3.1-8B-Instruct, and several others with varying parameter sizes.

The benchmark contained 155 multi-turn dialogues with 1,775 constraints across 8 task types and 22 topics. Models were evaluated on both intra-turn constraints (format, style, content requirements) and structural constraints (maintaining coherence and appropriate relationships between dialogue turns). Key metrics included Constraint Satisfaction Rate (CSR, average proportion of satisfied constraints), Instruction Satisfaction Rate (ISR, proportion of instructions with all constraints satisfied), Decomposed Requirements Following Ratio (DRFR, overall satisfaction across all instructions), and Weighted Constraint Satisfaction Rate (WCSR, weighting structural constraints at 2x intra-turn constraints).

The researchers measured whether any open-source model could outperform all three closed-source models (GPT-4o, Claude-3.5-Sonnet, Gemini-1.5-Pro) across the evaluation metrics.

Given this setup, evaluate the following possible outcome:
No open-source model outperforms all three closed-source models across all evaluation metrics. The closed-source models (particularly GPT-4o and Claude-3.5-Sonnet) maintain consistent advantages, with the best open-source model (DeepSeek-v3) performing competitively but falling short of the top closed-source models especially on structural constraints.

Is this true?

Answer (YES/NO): NO